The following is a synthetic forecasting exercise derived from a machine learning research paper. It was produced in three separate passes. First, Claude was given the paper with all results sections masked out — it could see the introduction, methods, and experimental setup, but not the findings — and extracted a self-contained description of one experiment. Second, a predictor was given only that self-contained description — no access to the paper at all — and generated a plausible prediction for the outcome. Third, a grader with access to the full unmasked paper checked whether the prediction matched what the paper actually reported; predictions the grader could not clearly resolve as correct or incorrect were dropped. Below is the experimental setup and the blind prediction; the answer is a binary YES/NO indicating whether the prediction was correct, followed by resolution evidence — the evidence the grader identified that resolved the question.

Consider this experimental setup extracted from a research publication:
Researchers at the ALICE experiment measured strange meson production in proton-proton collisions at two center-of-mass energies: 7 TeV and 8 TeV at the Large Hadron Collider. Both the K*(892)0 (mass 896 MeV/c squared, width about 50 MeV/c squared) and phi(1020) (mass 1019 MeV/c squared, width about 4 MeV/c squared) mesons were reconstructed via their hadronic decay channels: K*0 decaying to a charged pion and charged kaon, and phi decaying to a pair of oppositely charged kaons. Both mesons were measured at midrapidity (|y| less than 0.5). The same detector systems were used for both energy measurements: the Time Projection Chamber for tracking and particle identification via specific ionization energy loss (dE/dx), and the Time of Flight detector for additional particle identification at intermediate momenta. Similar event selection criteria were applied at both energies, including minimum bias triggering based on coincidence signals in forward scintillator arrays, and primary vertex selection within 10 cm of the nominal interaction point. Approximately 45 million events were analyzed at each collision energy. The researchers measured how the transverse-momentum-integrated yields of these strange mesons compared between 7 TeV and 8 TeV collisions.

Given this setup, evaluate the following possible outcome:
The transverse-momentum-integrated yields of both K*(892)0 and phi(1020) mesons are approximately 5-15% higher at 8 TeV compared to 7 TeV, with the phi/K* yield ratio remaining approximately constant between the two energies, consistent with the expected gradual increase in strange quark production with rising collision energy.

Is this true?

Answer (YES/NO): NO